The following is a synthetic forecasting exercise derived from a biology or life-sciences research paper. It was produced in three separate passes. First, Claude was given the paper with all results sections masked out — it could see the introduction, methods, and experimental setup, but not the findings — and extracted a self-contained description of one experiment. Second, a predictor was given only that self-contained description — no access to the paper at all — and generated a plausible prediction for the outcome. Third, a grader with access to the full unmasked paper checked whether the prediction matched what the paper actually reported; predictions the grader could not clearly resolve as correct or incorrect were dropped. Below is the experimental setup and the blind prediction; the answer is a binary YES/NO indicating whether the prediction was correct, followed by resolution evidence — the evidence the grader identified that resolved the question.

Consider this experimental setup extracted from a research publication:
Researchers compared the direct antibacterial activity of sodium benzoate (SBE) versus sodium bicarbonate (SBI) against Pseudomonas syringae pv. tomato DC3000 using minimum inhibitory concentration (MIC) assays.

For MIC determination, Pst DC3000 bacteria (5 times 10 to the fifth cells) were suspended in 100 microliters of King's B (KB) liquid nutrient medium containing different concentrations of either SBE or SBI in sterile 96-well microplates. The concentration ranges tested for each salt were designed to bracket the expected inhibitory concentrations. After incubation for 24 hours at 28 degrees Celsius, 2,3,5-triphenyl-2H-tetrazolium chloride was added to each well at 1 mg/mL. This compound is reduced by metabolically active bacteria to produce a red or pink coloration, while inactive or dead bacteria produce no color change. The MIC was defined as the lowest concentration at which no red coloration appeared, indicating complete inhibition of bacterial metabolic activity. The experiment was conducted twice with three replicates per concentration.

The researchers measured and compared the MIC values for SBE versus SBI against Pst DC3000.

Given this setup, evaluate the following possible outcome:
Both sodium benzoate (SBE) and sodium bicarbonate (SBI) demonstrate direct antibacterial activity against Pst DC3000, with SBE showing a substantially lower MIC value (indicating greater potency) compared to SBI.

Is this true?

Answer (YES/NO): YES